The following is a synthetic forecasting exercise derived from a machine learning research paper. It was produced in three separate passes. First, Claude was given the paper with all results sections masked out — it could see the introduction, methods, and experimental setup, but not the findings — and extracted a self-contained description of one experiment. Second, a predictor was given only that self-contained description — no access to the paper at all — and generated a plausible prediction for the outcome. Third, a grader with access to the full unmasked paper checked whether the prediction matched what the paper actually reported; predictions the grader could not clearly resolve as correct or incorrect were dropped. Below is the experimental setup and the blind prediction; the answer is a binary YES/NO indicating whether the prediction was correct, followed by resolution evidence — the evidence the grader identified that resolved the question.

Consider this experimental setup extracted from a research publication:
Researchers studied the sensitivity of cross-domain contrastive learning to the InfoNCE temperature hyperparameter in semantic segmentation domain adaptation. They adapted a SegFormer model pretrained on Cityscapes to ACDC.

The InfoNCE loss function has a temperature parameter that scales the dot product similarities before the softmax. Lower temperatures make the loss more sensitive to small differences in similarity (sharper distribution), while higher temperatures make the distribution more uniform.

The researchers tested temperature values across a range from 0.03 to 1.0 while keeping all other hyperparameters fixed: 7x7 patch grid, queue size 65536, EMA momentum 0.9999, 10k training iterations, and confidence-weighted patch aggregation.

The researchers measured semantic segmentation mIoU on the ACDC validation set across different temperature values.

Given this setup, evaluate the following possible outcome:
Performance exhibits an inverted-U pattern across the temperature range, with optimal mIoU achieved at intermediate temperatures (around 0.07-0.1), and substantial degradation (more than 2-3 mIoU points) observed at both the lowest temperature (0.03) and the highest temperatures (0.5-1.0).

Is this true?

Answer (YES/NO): NO